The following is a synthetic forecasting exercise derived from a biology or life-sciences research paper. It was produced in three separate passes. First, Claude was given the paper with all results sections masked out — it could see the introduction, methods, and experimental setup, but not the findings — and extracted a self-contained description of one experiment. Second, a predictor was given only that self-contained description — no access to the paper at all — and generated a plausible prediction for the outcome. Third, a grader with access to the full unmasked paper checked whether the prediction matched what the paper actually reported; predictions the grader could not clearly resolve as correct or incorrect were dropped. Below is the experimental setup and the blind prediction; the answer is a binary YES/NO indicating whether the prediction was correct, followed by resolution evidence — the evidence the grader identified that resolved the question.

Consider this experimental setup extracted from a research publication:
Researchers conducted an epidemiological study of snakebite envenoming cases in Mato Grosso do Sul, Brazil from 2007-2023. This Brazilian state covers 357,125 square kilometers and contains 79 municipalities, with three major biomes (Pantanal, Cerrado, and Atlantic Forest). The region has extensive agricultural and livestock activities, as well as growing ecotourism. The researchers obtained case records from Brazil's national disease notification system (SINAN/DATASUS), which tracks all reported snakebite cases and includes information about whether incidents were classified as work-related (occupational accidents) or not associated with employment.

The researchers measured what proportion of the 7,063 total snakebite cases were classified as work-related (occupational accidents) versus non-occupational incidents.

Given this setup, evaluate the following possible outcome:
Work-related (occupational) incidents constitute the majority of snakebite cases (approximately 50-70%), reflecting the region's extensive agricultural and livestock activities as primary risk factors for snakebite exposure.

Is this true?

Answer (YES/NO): NO